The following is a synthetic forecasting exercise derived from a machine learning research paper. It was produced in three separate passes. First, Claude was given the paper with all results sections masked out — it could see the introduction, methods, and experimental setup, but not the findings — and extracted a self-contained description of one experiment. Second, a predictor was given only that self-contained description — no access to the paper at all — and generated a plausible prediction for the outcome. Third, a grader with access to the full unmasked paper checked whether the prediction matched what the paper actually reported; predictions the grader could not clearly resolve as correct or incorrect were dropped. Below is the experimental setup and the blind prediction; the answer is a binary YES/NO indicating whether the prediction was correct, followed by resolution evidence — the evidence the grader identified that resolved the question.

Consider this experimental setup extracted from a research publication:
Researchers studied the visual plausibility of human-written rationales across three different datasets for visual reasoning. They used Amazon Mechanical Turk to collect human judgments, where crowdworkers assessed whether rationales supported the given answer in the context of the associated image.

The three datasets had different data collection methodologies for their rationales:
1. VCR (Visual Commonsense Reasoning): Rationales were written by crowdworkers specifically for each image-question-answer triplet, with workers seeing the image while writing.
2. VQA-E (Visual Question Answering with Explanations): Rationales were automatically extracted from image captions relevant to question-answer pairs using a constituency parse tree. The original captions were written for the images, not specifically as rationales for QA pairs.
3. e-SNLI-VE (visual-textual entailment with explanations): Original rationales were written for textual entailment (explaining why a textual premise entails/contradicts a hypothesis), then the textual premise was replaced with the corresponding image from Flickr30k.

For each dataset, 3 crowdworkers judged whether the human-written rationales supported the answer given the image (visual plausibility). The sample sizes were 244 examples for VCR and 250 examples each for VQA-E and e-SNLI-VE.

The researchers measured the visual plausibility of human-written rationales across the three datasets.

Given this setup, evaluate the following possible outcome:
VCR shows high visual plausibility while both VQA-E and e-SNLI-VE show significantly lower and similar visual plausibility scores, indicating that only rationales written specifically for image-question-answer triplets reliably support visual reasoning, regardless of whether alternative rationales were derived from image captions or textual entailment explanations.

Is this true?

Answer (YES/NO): NO